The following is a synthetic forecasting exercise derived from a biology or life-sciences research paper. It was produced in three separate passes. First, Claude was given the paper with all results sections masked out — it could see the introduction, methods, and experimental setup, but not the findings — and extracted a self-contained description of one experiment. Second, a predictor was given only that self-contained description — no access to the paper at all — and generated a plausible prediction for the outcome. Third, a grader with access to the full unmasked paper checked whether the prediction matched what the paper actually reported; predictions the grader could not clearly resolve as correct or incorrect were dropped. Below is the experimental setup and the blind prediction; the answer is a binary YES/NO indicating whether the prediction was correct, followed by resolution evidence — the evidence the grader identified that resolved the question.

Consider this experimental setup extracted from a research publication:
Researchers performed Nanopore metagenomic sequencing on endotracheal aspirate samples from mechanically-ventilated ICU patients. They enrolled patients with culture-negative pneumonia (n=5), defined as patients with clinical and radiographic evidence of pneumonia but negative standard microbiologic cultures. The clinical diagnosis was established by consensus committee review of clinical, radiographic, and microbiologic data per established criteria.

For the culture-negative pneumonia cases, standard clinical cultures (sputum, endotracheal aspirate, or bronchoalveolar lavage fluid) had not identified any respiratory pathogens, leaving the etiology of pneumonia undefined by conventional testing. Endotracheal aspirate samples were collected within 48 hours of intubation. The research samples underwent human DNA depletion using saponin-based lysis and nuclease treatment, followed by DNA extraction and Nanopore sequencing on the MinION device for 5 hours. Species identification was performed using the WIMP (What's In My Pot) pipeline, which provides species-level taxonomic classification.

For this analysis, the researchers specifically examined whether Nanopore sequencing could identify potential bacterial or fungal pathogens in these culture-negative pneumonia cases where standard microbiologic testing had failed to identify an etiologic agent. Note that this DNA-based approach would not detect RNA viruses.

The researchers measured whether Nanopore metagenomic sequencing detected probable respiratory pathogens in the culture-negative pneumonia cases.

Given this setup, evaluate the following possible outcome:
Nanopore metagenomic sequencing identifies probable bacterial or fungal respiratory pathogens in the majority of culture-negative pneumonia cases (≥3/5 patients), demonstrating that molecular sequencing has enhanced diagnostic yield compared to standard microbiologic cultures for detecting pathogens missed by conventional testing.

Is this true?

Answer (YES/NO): NO